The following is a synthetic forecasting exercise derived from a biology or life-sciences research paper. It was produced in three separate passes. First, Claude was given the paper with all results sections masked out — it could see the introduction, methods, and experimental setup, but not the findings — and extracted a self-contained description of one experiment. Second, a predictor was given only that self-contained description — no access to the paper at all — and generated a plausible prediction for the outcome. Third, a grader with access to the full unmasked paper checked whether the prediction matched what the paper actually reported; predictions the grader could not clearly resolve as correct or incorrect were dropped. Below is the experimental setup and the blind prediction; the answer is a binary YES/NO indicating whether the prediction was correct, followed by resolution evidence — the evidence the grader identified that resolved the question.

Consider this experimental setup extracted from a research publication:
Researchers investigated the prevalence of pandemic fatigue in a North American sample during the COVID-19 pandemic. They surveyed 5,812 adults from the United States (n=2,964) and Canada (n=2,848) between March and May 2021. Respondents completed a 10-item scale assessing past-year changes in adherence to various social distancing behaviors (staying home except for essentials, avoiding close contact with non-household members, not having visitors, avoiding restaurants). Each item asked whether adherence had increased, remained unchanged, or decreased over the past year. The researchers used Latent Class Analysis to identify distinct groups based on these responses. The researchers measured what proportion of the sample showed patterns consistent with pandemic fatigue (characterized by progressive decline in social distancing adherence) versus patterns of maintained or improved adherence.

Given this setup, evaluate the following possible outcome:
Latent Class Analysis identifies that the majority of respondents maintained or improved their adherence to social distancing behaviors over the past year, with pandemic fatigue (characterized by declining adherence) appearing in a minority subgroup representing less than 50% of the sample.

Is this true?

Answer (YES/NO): YES